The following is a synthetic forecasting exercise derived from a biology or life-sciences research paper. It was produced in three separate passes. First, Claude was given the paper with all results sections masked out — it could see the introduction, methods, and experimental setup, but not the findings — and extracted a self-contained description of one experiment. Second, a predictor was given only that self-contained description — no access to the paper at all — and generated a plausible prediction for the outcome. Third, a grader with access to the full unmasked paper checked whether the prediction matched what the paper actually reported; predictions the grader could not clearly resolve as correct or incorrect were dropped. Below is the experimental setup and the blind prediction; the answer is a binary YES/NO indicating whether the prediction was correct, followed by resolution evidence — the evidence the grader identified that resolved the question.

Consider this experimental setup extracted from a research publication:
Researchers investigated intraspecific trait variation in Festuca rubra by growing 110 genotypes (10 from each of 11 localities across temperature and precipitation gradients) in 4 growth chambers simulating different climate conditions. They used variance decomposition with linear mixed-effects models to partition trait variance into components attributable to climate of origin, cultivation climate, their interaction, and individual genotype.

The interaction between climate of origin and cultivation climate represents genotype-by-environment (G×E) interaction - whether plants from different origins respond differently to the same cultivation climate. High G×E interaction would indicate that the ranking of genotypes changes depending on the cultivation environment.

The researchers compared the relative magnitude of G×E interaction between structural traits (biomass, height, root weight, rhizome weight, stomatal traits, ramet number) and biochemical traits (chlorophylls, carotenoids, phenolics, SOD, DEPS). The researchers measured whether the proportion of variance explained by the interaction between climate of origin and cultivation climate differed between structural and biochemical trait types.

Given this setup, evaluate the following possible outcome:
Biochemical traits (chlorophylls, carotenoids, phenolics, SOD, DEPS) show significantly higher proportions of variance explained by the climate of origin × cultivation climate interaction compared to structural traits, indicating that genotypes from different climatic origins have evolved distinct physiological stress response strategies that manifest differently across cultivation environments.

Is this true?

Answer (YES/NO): YES